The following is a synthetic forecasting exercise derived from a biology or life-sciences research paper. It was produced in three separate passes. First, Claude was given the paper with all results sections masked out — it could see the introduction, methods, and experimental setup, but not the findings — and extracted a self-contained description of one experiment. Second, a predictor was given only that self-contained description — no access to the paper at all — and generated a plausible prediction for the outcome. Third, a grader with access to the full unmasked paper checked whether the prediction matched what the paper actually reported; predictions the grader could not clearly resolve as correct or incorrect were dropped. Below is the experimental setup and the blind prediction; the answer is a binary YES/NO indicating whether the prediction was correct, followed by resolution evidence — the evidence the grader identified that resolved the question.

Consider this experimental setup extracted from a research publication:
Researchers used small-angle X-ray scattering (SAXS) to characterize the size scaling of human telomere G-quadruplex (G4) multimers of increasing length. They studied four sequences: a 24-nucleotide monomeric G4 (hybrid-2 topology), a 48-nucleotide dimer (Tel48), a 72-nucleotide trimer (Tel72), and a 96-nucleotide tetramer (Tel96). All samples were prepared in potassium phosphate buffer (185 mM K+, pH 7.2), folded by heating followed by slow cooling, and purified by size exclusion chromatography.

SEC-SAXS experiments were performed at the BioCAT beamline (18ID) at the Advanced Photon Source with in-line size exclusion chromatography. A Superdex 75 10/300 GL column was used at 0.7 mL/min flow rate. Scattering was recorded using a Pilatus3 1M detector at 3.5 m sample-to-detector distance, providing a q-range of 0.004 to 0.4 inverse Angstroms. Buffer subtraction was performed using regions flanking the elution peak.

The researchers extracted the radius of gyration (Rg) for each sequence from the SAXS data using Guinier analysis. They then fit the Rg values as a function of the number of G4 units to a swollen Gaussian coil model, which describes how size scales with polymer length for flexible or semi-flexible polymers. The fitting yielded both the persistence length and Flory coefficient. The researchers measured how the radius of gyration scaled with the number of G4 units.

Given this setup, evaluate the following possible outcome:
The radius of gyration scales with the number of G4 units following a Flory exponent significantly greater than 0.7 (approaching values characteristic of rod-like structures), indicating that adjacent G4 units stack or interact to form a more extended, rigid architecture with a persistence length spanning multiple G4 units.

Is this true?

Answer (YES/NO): NO